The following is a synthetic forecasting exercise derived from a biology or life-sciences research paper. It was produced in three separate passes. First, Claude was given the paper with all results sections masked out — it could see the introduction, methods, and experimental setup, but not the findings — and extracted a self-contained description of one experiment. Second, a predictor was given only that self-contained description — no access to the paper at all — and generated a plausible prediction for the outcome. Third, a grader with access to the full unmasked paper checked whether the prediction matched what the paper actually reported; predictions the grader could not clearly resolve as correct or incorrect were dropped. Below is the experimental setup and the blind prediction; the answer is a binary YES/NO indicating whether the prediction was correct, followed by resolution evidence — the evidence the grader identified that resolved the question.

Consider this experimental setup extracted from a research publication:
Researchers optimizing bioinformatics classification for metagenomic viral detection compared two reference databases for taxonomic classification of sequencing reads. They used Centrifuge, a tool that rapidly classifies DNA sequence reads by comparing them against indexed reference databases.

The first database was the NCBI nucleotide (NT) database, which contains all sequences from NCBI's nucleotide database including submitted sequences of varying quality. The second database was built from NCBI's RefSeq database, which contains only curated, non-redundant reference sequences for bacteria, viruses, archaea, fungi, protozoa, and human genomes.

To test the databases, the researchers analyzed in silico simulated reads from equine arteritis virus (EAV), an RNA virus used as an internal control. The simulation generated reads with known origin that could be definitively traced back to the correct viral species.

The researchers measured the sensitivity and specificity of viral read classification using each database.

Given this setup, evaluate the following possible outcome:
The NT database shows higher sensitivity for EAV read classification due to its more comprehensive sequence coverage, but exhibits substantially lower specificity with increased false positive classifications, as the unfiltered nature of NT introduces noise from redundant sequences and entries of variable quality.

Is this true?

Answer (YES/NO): NO